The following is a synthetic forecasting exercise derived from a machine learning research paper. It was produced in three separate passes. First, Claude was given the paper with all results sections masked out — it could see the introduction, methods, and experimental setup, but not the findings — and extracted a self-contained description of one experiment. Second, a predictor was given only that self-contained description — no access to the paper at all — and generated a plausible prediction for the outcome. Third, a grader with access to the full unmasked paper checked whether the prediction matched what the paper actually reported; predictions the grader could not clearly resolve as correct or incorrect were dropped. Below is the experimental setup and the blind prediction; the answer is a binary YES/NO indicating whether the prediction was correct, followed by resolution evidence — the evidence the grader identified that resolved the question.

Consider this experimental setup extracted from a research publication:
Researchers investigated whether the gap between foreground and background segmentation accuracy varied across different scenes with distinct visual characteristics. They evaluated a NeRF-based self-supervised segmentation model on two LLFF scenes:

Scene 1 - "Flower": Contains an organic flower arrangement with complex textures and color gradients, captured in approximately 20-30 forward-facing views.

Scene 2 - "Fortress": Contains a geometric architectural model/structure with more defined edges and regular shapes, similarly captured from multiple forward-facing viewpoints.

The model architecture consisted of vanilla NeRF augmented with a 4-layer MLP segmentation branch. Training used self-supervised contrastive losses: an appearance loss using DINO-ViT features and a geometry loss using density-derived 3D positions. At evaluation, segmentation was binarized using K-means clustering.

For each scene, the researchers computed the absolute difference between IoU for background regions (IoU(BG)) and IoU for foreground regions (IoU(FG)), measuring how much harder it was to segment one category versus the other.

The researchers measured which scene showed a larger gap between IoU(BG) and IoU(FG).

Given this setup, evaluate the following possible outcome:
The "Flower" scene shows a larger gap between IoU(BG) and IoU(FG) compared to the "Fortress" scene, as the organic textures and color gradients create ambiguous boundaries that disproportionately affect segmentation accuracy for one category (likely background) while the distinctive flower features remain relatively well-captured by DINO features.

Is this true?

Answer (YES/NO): NO